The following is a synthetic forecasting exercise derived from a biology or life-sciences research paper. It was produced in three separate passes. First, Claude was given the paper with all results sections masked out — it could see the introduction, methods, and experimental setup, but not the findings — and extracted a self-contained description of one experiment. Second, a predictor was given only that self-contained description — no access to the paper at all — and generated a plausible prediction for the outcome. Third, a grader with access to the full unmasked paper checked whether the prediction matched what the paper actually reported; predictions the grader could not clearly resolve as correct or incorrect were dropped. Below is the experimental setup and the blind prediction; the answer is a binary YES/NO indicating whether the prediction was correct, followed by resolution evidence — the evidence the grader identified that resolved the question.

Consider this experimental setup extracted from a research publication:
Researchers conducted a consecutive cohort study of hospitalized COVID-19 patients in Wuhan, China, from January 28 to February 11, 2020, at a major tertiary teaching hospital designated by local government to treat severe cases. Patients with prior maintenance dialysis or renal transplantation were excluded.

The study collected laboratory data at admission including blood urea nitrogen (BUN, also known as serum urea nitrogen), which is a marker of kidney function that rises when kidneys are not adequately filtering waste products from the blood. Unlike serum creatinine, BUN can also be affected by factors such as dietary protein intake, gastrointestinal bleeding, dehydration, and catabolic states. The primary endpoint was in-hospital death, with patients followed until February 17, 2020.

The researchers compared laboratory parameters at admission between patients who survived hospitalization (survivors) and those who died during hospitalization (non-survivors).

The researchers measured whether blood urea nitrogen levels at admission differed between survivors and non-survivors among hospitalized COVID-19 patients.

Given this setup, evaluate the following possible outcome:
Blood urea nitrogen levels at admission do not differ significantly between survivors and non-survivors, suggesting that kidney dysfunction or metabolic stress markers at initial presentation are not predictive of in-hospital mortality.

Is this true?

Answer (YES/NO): NO